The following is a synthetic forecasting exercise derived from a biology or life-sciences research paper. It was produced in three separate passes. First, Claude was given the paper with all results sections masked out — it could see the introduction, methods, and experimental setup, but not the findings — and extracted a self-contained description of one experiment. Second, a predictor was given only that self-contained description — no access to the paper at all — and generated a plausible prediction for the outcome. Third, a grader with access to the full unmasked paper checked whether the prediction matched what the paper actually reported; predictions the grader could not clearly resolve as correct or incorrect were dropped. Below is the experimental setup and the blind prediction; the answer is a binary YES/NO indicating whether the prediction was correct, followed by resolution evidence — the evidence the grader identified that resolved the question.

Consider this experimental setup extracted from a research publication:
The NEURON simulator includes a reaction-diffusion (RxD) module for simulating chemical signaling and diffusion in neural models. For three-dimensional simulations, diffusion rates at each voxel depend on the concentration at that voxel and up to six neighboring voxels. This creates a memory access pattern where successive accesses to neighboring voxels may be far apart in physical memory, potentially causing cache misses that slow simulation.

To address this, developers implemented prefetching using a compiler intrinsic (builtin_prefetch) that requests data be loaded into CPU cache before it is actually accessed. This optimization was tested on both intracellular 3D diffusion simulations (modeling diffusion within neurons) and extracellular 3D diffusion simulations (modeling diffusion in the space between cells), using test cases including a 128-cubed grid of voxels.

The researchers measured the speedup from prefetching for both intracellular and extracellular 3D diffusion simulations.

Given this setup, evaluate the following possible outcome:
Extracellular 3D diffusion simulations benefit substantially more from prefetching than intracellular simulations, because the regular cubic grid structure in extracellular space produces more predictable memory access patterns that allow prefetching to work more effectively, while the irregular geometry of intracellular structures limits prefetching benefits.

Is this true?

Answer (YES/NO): NO